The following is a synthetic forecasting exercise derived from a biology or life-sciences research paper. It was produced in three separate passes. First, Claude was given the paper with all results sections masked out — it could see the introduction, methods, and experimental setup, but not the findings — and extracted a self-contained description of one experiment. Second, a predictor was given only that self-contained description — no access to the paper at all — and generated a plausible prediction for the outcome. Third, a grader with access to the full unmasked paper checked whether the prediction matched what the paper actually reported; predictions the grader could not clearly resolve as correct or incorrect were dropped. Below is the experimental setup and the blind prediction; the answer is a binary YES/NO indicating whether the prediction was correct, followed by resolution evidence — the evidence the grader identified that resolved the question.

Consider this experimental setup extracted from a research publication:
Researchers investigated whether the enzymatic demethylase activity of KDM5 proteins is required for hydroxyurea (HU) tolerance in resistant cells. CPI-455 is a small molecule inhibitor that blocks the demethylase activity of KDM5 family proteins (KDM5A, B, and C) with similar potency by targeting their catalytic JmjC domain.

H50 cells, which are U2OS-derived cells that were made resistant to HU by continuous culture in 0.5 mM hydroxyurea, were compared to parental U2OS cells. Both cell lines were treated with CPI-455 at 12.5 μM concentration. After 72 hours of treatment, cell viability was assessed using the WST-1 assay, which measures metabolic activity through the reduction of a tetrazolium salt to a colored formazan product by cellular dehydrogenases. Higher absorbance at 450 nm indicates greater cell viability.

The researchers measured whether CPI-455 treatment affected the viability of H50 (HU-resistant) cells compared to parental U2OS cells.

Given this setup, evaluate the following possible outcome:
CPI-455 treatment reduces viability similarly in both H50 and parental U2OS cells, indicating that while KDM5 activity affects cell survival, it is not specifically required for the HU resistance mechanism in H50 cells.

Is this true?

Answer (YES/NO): NO